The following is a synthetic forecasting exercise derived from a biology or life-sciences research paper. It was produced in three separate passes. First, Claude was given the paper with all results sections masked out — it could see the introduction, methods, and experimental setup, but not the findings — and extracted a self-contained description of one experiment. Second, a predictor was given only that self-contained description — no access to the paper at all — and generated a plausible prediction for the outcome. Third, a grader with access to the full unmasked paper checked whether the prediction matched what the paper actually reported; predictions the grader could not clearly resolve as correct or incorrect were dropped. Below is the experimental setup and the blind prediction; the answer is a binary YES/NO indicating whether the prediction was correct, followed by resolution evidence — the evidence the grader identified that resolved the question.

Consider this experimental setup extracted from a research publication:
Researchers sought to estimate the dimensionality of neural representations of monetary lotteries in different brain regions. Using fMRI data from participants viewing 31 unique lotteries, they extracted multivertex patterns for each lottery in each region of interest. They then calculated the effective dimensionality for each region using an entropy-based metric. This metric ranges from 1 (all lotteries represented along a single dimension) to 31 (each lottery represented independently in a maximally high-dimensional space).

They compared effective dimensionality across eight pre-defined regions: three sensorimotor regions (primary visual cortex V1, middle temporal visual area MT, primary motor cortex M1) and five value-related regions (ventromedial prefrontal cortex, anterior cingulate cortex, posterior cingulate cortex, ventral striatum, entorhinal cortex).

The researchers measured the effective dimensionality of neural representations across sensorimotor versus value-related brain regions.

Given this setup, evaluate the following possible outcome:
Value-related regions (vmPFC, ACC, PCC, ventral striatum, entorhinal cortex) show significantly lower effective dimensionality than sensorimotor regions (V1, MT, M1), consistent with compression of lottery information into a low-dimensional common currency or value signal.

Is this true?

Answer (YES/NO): NO